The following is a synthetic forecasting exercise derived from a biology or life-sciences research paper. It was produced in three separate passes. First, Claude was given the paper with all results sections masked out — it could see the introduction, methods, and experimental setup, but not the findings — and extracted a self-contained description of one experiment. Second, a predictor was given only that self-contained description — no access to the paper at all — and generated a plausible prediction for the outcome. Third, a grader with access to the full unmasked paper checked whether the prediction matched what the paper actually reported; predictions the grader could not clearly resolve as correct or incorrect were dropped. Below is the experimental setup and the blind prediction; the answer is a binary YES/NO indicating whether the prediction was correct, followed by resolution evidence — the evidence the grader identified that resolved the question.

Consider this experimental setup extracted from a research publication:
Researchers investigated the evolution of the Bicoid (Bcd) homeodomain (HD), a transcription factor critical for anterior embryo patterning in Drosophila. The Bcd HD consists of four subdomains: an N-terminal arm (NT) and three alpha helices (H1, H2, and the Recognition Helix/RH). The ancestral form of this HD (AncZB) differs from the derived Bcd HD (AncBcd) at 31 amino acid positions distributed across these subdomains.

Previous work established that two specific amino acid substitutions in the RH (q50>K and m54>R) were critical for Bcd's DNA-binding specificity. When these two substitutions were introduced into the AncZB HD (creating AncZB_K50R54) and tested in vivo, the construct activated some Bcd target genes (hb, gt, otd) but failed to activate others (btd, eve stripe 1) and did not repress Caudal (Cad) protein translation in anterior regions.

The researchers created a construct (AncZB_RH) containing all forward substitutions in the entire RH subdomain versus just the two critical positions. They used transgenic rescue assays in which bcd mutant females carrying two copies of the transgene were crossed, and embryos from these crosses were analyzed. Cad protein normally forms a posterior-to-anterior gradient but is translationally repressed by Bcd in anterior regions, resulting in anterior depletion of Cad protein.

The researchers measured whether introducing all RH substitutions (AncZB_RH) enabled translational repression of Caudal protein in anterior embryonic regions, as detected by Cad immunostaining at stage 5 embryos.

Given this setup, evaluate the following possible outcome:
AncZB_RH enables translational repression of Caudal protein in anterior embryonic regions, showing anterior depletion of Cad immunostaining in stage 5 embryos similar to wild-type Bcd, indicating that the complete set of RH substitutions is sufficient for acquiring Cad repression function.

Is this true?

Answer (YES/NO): NO